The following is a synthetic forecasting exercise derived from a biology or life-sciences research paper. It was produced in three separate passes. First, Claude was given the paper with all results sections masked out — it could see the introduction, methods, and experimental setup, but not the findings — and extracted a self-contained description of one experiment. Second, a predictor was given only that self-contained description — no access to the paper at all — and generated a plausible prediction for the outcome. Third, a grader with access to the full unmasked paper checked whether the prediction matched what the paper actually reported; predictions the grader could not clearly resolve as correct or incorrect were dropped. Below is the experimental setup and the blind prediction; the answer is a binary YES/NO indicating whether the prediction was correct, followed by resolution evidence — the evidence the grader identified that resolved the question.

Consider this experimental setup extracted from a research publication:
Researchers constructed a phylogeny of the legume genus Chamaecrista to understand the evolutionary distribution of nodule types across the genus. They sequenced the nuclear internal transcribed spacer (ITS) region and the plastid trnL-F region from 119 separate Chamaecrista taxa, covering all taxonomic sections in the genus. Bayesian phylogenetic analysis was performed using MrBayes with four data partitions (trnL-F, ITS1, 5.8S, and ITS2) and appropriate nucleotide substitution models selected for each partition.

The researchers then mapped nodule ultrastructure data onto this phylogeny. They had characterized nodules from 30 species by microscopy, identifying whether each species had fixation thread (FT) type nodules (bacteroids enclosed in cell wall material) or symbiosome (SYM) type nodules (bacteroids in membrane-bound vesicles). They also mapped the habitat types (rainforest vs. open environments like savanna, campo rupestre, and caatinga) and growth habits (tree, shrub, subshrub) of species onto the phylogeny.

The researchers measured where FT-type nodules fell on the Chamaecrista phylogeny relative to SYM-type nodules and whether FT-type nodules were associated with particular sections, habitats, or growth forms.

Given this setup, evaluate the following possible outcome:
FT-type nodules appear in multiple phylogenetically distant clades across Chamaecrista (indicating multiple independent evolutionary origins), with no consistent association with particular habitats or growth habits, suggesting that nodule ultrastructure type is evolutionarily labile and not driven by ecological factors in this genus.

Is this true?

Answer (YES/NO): NO